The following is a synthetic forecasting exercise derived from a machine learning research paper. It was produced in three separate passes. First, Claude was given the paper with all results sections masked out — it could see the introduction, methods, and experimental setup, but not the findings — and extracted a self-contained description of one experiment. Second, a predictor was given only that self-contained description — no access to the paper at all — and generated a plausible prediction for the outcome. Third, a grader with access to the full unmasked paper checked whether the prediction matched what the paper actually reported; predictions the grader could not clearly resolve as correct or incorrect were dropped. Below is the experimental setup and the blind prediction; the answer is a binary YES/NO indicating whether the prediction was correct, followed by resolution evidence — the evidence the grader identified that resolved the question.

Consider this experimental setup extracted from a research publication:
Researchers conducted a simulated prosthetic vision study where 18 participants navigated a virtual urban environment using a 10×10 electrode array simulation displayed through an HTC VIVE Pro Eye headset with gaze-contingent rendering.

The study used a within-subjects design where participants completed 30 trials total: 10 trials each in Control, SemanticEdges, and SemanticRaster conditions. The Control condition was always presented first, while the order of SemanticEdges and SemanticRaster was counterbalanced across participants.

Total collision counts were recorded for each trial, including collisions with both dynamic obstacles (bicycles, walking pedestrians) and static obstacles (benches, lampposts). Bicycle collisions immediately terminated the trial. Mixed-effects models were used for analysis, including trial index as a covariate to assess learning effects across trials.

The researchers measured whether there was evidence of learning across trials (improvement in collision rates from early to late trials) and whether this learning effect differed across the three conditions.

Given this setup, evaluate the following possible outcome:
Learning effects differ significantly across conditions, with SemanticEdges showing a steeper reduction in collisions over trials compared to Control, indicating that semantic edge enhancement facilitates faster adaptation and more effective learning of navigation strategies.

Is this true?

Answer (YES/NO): NO